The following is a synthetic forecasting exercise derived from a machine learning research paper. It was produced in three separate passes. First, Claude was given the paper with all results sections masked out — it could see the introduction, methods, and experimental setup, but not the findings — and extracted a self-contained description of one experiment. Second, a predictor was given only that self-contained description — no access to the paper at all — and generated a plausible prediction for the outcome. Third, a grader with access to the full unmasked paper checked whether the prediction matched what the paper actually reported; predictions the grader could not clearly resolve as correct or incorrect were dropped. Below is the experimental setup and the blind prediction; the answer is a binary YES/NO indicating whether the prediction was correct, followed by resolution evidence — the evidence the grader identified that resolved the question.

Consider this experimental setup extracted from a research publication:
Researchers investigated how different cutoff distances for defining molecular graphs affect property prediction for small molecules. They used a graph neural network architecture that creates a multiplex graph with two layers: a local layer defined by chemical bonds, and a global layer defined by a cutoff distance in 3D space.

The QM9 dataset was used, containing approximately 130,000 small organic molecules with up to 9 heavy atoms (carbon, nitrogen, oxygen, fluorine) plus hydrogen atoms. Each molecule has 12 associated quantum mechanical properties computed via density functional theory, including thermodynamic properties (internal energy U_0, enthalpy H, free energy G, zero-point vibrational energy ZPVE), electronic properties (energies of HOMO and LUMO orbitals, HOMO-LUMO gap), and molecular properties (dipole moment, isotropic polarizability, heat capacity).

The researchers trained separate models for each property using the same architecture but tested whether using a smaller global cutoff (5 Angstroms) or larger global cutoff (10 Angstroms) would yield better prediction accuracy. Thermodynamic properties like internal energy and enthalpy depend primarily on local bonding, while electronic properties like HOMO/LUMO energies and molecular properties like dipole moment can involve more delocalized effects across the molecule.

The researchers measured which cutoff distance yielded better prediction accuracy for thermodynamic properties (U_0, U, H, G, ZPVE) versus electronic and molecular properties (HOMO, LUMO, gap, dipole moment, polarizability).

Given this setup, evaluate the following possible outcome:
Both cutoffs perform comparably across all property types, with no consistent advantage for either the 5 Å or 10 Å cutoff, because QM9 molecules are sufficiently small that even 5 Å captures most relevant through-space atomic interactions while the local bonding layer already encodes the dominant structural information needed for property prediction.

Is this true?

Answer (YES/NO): NO